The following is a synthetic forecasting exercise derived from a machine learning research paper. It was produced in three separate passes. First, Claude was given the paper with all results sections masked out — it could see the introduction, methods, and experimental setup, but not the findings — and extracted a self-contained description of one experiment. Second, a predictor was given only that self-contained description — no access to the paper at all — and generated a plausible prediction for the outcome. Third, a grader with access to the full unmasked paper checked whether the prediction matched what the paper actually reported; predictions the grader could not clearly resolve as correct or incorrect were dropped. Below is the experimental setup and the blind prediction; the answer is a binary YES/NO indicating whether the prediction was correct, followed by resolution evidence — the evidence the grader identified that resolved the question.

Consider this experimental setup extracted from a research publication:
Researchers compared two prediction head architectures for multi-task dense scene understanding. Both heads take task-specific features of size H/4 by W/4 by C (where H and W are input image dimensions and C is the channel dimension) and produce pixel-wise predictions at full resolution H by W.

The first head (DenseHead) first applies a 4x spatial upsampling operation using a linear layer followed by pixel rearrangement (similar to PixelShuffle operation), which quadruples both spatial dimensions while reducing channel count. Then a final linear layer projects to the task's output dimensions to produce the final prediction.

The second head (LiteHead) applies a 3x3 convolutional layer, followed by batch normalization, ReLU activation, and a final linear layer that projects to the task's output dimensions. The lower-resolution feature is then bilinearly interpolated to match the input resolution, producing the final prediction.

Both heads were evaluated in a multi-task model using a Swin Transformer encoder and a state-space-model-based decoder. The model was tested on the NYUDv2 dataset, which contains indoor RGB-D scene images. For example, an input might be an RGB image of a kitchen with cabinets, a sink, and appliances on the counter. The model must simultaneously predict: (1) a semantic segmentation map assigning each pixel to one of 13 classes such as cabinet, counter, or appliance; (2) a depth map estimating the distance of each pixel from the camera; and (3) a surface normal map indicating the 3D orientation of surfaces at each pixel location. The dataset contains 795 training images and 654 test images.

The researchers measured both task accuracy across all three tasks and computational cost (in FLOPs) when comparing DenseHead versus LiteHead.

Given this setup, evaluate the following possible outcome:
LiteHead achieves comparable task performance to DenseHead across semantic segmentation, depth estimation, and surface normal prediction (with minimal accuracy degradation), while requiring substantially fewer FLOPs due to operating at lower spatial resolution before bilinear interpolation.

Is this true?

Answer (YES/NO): NO